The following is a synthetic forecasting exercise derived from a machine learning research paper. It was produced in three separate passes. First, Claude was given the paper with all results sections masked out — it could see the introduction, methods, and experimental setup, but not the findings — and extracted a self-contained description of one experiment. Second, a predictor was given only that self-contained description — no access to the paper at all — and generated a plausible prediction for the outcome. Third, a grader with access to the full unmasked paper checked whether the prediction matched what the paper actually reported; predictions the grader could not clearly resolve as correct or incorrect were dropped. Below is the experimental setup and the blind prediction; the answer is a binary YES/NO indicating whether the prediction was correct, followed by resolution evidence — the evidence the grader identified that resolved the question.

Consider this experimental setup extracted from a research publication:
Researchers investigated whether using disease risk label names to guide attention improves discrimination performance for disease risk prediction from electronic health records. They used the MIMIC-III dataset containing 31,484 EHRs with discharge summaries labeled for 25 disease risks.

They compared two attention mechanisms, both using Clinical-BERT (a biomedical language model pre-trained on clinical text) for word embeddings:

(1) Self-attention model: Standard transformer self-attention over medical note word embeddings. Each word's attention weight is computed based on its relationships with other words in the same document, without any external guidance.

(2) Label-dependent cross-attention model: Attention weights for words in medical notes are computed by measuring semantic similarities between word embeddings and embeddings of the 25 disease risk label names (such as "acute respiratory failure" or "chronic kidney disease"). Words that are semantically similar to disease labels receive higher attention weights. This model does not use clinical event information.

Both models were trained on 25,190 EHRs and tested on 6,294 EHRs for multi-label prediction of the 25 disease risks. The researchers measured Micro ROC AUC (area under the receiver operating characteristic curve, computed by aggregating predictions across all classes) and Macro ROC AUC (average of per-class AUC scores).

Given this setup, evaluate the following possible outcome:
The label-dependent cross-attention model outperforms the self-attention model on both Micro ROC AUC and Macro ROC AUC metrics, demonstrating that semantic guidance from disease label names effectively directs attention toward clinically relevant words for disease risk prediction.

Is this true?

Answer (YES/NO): YES